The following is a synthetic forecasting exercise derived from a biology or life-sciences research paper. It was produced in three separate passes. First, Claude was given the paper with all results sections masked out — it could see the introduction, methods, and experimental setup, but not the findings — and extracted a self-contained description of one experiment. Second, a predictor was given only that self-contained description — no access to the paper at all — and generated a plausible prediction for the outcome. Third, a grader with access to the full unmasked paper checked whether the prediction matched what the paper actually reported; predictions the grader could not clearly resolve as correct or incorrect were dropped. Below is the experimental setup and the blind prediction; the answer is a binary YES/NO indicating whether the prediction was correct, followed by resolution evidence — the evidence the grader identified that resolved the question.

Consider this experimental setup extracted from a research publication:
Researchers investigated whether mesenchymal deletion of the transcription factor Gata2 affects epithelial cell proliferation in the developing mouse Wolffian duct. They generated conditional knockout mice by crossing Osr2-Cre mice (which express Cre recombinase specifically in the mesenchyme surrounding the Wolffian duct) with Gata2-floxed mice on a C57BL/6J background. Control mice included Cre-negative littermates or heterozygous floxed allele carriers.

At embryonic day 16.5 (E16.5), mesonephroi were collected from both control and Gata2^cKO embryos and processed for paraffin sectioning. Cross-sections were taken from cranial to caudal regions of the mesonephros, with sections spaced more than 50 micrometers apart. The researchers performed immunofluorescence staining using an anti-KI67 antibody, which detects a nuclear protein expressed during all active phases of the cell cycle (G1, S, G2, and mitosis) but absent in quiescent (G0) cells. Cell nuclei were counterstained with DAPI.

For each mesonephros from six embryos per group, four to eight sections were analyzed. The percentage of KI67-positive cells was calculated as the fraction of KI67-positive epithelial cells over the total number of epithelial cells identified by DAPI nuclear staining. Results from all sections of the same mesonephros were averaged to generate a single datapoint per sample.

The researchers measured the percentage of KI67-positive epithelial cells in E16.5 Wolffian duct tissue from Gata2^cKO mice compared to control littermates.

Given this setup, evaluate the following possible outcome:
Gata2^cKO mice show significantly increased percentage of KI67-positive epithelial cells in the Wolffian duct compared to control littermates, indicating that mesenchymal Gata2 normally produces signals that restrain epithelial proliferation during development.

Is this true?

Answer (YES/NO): NO